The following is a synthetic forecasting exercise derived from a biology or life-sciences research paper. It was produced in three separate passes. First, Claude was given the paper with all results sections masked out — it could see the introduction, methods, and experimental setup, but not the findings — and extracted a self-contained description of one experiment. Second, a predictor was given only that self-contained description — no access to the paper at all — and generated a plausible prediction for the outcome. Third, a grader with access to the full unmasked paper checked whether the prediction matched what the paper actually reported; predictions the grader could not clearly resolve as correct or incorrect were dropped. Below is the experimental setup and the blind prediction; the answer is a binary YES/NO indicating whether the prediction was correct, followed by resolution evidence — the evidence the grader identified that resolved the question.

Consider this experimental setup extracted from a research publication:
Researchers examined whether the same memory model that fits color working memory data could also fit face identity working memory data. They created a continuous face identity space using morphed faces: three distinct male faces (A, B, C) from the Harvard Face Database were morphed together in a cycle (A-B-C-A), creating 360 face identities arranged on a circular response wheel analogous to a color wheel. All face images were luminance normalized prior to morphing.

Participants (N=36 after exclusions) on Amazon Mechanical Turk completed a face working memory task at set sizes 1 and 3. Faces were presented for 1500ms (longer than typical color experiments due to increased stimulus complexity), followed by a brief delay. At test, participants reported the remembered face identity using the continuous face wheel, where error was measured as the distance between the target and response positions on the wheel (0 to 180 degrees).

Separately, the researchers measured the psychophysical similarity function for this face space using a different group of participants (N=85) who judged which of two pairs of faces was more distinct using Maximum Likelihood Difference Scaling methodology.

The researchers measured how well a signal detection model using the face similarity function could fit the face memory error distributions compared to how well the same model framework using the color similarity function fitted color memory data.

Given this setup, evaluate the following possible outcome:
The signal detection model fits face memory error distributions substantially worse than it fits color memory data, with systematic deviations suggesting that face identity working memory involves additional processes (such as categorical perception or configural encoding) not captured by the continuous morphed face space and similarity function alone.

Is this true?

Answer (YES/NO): NO